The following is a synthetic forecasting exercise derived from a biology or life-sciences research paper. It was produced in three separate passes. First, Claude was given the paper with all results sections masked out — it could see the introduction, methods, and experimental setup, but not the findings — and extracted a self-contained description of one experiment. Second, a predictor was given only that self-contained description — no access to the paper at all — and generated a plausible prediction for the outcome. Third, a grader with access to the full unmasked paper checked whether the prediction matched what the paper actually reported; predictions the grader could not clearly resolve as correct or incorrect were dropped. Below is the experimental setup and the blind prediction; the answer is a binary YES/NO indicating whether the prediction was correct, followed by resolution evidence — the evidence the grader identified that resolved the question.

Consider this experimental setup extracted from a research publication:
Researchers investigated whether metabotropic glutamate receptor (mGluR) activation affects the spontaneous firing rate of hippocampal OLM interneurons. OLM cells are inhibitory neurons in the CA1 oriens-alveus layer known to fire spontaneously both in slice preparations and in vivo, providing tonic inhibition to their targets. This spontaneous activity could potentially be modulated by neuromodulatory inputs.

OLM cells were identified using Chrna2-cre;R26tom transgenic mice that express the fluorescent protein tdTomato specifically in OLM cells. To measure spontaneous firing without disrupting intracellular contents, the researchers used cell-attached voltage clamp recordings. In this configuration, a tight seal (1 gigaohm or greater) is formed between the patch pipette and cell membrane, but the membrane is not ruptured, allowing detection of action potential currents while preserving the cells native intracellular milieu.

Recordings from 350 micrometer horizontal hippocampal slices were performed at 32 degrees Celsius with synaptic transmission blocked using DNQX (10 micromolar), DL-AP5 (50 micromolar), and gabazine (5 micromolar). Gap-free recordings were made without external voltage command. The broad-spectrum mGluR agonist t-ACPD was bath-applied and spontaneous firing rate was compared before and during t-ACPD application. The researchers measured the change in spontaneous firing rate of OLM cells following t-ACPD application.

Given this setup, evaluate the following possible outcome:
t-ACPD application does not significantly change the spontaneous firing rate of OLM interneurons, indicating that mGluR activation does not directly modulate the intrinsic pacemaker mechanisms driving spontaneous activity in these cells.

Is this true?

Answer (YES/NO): NO